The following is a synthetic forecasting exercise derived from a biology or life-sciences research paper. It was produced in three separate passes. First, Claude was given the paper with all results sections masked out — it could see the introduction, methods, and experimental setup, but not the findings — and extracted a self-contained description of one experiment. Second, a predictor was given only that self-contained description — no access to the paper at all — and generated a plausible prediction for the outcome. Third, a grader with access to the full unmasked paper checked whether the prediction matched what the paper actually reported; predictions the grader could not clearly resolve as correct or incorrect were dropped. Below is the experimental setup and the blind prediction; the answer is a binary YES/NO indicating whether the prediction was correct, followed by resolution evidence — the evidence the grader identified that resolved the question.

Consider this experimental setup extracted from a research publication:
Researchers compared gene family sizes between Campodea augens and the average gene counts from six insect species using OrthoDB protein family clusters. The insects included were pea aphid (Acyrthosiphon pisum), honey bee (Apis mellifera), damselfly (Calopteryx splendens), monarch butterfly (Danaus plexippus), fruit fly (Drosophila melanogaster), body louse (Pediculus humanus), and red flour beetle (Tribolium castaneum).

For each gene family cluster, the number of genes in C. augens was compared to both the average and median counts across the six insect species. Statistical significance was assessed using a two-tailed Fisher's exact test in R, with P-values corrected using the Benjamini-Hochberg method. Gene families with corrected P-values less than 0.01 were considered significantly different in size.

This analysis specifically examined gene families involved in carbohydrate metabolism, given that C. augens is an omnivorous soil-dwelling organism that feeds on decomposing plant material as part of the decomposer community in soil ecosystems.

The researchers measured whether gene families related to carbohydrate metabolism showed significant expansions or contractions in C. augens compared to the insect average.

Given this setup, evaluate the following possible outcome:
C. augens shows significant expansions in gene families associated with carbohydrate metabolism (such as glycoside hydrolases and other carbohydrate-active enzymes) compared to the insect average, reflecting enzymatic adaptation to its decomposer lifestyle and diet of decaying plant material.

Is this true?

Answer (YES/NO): YES